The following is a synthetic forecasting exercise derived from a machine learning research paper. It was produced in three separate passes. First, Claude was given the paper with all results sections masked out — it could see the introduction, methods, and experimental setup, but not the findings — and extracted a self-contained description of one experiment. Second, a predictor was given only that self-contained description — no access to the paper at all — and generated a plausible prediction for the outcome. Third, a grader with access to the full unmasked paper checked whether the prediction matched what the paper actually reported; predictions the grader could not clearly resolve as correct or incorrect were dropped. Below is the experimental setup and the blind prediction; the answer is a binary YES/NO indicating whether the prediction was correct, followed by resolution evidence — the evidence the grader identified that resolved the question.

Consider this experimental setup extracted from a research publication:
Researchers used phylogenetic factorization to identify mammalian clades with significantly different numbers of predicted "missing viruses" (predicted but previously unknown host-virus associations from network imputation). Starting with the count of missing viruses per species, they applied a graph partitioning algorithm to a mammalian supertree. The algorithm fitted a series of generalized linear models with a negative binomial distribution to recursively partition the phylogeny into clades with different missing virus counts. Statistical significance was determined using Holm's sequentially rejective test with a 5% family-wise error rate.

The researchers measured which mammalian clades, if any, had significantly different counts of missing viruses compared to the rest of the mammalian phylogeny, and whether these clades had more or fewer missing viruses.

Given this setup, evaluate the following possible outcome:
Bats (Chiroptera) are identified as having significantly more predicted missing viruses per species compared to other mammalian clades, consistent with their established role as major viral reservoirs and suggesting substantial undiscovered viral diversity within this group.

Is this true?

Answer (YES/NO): NO